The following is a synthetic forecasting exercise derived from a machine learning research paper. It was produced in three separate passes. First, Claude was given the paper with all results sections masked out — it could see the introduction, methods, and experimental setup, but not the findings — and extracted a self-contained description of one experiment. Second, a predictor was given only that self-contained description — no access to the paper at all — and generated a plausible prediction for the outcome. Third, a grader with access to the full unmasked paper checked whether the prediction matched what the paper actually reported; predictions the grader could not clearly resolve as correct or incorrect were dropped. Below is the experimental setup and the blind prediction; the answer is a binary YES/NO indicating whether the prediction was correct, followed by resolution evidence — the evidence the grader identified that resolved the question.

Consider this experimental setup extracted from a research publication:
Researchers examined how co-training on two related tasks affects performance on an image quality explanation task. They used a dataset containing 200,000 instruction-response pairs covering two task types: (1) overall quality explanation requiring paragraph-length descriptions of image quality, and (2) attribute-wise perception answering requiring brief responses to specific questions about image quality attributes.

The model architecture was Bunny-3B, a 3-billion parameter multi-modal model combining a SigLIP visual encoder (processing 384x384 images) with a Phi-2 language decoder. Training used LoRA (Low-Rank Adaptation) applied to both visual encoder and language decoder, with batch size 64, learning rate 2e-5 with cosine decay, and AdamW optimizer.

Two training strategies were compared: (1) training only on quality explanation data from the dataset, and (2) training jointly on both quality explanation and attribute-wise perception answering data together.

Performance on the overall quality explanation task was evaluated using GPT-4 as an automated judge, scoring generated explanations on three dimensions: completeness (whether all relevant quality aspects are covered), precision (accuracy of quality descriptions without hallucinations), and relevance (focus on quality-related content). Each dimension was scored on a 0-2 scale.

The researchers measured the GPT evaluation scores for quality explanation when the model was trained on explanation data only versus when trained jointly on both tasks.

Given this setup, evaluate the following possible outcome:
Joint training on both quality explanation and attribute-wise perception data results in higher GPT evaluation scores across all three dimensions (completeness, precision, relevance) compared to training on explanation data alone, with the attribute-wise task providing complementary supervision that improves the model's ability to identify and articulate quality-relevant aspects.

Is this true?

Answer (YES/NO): NO